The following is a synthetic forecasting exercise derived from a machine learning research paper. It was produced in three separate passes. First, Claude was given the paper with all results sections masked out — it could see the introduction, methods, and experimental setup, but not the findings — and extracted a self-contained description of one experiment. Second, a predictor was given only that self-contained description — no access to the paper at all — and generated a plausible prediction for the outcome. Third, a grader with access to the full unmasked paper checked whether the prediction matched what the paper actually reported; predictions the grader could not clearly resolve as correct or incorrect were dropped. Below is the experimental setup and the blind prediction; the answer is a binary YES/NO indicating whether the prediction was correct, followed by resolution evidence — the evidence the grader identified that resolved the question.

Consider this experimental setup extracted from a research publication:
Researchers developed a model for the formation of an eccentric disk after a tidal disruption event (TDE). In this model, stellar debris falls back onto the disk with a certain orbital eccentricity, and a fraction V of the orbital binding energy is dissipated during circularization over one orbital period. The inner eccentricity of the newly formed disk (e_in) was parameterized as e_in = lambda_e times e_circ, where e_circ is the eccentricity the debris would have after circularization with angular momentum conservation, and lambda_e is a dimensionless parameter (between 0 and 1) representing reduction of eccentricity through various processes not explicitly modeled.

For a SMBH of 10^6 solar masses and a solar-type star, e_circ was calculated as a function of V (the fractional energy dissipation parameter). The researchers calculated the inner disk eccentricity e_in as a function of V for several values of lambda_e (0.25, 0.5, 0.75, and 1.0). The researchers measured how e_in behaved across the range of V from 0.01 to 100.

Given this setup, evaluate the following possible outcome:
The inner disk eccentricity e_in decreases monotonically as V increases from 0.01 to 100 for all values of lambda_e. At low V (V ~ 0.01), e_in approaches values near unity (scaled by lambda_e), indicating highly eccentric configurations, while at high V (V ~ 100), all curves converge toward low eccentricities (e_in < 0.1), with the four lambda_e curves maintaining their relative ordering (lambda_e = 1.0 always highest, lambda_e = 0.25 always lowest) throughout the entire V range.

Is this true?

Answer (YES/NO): NO